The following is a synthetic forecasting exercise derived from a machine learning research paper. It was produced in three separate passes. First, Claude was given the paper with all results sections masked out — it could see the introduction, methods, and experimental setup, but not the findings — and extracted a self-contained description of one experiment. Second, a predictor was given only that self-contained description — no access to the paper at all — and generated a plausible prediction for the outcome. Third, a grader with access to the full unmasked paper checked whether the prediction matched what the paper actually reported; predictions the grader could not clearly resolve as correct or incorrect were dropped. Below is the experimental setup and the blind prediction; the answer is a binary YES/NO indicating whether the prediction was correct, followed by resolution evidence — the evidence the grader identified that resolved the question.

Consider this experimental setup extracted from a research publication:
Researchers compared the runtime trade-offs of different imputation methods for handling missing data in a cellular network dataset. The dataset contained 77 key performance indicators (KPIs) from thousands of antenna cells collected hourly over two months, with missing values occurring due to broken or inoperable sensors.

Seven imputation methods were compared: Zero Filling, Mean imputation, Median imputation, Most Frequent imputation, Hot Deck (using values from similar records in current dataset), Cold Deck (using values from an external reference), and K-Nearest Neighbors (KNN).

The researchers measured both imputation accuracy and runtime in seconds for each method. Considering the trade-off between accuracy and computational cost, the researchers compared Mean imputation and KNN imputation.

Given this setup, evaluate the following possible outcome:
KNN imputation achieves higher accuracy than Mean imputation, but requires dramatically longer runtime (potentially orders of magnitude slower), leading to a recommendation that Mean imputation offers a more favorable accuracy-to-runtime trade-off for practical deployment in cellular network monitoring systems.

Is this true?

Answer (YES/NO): NO